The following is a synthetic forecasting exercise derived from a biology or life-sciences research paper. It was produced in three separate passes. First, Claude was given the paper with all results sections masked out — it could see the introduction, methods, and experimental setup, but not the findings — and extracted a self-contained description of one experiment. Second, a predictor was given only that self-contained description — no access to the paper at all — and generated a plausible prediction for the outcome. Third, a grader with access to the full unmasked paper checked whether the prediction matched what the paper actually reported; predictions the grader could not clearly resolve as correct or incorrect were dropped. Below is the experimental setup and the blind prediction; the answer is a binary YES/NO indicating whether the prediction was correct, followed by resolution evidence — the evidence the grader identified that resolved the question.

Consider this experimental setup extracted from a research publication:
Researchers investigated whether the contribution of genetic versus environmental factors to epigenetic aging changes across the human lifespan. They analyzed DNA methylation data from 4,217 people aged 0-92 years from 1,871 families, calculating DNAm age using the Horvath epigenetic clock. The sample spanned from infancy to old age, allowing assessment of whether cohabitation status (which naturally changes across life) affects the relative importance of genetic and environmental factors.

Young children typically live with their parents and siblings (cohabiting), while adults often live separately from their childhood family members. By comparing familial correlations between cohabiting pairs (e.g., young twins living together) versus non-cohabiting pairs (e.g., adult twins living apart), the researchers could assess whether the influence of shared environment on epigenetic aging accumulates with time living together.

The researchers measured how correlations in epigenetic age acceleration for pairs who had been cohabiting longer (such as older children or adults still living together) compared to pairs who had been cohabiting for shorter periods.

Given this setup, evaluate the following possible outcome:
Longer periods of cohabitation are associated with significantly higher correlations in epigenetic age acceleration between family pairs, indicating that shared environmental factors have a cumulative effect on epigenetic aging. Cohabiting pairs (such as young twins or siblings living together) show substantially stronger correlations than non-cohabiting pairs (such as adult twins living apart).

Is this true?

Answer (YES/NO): YES